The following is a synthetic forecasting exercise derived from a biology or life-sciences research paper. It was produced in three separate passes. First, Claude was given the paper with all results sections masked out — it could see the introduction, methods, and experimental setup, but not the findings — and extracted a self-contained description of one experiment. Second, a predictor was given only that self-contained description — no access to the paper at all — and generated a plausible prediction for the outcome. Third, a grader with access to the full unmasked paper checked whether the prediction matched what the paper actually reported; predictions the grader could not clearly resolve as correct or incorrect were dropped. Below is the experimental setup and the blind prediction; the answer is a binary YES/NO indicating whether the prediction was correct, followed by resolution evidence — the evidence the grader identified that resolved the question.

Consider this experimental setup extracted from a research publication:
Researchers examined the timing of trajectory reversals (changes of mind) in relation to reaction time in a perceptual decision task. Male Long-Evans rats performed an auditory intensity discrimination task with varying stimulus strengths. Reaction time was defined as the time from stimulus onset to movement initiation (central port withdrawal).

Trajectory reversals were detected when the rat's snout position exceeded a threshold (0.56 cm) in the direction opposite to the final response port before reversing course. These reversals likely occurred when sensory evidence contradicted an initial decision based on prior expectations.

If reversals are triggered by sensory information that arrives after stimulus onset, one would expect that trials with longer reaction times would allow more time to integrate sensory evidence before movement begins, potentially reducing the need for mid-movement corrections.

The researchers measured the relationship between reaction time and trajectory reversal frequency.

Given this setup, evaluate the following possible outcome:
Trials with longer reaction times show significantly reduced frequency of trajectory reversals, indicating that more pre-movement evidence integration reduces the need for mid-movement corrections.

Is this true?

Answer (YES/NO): YES